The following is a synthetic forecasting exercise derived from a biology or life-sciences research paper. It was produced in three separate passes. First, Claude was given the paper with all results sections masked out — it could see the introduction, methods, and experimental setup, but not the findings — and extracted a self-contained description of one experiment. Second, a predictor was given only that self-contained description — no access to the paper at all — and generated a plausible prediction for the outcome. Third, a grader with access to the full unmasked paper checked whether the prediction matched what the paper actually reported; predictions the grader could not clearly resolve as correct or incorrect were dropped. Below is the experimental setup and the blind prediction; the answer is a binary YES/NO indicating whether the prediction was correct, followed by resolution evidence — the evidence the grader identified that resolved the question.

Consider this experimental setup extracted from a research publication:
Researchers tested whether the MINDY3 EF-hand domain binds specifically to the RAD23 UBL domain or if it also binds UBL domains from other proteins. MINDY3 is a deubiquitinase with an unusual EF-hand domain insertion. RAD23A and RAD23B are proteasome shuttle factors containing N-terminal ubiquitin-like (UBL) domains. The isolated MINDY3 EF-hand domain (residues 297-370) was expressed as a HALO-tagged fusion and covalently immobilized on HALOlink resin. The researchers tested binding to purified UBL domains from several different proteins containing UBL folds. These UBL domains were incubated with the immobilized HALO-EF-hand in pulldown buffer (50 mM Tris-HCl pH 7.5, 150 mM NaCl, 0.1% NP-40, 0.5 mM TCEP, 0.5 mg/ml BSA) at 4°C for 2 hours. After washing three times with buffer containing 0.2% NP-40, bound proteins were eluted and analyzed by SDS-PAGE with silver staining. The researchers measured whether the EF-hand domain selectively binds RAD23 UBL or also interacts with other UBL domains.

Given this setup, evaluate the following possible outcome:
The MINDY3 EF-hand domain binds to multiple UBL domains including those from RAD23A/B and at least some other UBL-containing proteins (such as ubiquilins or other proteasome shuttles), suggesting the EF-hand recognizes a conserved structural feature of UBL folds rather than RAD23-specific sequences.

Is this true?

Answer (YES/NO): NO